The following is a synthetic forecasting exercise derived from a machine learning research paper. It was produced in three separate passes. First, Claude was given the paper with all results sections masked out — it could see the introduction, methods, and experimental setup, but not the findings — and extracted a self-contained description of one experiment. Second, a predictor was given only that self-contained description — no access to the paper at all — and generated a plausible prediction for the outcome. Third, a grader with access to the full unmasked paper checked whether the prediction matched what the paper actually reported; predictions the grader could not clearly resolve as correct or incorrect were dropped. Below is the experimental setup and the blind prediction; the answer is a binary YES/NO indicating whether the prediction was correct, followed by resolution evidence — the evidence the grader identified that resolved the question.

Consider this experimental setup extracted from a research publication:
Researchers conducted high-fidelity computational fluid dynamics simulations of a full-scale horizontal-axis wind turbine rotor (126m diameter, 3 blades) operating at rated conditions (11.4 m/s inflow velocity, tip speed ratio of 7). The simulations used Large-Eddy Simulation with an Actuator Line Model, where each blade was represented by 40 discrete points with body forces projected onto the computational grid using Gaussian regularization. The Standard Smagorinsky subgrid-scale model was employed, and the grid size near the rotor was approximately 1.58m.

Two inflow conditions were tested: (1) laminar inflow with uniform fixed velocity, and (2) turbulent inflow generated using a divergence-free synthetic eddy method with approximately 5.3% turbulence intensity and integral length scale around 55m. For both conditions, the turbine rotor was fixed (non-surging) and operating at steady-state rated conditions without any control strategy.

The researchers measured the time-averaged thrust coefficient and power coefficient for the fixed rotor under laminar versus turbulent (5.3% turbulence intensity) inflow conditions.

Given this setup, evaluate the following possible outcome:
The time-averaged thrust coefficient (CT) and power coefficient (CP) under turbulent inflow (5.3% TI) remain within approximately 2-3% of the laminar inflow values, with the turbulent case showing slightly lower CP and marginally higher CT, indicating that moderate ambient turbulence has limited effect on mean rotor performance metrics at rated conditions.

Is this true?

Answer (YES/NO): NO